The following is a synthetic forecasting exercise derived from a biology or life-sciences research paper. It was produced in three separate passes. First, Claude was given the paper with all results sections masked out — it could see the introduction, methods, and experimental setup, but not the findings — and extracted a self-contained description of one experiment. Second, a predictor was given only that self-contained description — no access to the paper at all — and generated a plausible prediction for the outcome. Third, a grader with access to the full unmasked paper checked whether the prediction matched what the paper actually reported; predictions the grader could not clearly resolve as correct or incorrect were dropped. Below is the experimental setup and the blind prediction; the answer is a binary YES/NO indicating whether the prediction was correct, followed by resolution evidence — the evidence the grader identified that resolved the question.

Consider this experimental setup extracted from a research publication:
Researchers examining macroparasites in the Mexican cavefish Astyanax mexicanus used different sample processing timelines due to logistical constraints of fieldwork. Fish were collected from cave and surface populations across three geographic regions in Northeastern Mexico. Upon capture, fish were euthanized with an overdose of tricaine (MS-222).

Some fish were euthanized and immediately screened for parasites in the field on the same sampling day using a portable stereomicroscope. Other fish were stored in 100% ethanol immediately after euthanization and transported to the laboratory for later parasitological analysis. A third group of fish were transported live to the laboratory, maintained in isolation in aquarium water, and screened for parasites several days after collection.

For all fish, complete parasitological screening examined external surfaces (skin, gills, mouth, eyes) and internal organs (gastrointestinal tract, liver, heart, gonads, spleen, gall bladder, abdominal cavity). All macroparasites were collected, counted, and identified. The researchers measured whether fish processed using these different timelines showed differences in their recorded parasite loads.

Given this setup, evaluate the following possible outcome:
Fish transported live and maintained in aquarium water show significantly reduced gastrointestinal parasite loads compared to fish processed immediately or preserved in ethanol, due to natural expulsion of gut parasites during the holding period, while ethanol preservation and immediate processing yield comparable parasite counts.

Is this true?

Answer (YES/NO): NO